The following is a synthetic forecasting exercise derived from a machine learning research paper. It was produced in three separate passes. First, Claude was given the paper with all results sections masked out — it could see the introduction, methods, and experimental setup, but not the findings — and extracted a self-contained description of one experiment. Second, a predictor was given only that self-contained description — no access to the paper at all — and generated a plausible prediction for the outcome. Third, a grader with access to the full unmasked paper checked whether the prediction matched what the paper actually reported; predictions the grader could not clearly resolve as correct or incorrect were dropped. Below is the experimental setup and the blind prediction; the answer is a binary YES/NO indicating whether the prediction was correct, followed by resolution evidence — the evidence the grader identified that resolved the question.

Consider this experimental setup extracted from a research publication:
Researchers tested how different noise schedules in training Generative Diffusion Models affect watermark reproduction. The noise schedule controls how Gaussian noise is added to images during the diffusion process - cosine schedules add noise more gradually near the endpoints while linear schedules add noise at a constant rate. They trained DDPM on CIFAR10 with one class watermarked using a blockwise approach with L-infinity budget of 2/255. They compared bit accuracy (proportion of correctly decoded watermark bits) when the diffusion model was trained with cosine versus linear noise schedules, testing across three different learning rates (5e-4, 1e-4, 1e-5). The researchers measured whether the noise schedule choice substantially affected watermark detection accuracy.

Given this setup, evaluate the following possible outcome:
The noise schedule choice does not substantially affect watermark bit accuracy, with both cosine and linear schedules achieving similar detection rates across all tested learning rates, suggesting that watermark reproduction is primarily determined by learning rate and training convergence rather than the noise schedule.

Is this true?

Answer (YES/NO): YES